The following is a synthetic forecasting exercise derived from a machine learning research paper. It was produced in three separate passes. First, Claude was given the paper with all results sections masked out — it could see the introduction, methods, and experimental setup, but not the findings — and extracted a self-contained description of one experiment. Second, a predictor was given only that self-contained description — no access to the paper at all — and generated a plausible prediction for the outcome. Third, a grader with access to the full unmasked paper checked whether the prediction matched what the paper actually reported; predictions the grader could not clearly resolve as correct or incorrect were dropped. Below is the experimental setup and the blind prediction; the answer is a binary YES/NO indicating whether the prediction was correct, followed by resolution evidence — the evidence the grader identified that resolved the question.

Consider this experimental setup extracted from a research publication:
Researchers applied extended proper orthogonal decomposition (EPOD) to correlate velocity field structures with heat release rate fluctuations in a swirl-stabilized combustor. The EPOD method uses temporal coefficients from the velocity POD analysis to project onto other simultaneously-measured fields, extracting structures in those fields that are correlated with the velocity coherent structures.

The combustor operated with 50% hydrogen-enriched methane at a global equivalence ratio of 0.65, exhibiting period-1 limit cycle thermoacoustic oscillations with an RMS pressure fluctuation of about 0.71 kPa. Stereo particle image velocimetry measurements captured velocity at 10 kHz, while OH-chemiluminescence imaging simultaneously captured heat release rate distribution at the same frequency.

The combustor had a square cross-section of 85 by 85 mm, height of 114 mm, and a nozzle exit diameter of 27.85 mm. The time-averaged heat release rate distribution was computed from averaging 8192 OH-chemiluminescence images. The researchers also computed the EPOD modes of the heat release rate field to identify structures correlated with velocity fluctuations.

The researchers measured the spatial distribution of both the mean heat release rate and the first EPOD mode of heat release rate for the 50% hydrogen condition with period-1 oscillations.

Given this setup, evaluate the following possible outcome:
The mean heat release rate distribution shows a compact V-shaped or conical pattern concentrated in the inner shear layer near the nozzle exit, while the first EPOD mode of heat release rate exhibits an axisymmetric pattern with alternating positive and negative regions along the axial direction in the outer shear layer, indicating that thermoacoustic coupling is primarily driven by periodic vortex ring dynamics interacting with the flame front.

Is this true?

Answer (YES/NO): NO